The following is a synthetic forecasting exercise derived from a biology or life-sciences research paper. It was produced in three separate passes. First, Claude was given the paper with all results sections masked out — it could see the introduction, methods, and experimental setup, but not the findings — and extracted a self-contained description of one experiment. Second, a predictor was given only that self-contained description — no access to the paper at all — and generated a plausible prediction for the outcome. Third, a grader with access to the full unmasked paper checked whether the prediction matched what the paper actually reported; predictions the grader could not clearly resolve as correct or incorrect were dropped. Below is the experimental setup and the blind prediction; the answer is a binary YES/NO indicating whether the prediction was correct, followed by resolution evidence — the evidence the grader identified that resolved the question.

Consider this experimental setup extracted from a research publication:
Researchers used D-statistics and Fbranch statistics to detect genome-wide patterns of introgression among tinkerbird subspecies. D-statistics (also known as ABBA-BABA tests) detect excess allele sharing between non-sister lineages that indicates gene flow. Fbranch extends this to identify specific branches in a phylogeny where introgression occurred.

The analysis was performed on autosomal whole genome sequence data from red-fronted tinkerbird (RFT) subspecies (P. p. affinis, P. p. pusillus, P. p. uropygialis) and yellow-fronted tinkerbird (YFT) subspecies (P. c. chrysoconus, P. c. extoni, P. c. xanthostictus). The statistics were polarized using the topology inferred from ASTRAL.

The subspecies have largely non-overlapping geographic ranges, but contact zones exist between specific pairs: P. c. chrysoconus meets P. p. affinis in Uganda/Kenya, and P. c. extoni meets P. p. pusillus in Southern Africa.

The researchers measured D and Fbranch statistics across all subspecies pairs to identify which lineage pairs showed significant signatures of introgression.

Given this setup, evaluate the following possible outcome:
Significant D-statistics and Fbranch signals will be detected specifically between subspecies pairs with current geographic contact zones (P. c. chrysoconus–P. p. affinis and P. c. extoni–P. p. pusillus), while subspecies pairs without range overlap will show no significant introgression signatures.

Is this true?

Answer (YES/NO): NO